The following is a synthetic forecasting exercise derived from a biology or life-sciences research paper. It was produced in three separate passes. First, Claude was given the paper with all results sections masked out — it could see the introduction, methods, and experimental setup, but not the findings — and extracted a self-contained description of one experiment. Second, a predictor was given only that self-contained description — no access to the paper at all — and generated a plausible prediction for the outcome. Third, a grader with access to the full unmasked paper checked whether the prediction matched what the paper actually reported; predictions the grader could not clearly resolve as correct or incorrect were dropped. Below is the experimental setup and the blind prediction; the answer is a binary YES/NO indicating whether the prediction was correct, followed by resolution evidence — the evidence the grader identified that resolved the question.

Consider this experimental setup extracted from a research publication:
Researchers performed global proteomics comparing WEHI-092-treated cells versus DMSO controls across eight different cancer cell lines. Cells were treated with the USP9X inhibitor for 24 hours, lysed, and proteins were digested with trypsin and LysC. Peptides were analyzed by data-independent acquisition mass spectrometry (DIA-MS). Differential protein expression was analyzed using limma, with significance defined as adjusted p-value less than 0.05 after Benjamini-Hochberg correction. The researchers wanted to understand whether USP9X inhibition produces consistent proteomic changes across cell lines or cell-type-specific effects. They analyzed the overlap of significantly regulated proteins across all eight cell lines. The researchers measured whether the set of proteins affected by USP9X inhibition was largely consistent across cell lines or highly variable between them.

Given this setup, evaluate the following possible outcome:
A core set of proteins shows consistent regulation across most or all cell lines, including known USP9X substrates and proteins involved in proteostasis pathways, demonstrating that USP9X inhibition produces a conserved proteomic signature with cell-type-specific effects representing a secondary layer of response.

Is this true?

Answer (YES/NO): NO